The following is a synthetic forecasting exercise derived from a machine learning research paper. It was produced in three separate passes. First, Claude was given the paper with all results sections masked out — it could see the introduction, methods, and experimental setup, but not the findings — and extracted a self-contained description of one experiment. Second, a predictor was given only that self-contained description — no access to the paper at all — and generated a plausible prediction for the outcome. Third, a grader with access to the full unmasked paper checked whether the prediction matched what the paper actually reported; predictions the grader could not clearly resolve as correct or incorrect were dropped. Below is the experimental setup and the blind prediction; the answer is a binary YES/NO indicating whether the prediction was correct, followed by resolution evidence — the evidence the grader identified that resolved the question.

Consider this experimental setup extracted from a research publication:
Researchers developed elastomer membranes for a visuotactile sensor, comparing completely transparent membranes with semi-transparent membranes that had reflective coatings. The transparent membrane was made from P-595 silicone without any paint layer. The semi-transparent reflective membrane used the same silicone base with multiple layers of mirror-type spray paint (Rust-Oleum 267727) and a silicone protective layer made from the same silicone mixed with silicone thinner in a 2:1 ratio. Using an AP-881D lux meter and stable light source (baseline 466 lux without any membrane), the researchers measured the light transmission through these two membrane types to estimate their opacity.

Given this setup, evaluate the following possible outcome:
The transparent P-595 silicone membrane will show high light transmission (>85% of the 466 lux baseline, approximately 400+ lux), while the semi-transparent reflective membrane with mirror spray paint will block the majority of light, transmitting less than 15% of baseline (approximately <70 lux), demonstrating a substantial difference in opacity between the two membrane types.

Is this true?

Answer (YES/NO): NO